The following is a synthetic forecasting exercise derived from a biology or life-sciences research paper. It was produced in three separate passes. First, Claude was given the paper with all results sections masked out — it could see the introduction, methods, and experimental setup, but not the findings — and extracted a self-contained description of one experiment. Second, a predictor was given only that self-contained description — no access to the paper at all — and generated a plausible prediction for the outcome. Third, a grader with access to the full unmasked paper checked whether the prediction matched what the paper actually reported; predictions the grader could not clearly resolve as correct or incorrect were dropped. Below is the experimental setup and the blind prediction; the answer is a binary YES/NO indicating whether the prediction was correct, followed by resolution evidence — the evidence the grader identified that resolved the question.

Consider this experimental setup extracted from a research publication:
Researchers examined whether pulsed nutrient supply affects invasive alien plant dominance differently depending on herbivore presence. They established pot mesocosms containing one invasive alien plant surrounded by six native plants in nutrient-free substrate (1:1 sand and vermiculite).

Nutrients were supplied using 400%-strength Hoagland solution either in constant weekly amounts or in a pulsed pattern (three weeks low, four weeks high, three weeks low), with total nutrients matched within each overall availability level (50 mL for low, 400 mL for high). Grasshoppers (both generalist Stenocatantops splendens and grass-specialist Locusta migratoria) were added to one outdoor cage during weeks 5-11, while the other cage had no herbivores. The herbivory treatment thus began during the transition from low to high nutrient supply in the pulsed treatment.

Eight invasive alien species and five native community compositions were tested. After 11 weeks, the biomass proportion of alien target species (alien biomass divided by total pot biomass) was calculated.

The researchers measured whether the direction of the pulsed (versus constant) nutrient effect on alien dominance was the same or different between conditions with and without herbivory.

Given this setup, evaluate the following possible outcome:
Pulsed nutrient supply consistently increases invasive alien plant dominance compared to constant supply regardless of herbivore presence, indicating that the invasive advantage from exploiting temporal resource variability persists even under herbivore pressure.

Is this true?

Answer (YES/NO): NO